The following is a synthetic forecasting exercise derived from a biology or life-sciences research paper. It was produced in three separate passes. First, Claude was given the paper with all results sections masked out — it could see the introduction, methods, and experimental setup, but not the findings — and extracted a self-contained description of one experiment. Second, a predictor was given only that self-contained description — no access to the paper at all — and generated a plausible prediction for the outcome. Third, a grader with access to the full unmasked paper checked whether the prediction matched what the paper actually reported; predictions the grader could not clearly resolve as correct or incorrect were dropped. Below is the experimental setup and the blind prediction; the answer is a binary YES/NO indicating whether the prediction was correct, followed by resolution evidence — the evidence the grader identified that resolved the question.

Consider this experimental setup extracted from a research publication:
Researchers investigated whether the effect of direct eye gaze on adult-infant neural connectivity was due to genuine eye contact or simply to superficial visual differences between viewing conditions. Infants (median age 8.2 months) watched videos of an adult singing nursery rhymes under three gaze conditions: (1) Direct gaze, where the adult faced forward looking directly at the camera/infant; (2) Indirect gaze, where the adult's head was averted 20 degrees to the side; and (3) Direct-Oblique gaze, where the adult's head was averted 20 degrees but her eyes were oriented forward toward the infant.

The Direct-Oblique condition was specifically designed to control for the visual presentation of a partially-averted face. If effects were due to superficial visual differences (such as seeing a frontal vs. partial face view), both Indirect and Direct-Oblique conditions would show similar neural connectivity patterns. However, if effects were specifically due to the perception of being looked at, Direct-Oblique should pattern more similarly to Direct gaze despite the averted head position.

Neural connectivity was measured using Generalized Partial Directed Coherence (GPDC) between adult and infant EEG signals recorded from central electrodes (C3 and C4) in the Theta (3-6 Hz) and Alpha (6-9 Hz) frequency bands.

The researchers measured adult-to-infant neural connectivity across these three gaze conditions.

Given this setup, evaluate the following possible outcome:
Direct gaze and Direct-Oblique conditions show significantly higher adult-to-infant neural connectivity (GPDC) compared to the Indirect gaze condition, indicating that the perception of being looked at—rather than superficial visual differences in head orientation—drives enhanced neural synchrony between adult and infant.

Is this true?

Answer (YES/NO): YES